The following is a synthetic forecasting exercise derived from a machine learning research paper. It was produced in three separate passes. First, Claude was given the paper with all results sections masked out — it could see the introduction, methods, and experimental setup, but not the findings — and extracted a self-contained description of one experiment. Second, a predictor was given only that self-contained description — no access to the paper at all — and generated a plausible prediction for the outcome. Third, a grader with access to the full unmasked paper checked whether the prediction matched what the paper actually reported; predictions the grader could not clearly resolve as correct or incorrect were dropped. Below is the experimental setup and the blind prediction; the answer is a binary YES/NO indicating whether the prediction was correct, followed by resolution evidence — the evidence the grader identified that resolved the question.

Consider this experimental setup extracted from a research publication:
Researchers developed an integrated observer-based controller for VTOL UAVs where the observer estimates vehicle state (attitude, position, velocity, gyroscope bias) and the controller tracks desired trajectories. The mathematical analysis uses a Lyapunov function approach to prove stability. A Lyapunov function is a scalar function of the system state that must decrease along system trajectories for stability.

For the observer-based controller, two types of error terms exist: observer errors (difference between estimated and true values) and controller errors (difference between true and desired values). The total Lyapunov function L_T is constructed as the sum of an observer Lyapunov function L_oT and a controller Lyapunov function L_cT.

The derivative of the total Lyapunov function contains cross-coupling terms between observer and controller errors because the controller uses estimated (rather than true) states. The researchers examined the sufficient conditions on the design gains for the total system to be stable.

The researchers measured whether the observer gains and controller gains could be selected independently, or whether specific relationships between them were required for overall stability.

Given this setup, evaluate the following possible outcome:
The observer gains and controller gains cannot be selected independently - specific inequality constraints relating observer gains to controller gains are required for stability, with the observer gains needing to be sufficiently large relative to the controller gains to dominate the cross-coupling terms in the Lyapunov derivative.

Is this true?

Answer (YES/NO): YES